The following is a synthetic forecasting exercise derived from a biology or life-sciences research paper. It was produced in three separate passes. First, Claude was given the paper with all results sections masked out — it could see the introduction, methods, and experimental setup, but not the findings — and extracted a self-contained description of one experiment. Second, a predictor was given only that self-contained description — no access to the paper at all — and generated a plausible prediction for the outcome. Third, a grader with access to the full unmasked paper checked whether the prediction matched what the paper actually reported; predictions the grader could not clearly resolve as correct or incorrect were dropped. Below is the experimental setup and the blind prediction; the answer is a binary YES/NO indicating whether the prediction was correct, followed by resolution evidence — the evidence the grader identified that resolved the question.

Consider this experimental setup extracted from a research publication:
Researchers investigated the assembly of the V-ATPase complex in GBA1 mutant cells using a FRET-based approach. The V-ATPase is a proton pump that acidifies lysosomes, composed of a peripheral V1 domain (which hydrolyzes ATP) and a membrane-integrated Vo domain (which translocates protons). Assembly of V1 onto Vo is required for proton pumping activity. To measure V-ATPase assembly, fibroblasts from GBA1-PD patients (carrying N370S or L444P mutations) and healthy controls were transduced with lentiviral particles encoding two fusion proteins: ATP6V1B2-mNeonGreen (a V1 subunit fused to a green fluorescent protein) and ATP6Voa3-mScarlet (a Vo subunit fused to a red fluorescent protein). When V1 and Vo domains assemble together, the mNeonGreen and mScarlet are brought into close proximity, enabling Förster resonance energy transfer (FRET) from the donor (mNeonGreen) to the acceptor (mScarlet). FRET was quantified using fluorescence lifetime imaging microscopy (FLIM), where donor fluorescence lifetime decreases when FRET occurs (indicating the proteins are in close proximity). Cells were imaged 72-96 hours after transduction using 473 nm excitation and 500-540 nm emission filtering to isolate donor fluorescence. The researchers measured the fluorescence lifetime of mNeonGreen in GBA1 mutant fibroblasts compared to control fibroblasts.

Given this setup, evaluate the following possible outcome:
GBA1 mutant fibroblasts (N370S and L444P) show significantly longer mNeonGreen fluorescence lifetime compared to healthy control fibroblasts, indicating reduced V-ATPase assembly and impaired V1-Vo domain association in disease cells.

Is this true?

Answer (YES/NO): NO